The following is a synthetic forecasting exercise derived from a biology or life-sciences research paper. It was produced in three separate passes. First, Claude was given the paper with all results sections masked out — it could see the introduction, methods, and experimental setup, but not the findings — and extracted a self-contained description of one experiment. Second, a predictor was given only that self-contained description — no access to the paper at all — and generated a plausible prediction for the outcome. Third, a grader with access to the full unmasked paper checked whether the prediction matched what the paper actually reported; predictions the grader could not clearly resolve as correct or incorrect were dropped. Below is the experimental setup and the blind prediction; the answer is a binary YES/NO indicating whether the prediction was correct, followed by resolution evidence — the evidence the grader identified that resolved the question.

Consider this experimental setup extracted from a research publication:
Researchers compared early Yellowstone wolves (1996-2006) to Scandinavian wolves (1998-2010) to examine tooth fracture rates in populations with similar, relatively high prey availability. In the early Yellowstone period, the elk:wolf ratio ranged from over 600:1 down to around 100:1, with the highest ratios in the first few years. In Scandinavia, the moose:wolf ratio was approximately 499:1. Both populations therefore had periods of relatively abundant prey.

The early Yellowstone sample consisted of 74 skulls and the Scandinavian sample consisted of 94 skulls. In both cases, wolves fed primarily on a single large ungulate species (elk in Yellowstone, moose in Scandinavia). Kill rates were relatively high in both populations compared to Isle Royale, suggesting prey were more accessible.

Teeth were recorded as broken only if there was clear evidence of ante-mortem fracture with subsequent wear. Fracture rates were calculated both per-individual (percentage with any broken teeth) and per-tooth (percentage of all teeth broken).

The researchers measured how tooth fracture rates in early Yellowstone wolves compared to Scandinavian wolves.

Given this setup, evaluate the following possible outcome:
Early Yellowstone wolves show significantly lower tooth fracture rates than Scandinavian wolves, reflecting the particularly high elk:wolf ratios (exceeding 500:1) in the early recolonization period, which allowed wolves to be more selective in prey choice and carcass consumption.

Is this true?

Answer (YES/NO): NO